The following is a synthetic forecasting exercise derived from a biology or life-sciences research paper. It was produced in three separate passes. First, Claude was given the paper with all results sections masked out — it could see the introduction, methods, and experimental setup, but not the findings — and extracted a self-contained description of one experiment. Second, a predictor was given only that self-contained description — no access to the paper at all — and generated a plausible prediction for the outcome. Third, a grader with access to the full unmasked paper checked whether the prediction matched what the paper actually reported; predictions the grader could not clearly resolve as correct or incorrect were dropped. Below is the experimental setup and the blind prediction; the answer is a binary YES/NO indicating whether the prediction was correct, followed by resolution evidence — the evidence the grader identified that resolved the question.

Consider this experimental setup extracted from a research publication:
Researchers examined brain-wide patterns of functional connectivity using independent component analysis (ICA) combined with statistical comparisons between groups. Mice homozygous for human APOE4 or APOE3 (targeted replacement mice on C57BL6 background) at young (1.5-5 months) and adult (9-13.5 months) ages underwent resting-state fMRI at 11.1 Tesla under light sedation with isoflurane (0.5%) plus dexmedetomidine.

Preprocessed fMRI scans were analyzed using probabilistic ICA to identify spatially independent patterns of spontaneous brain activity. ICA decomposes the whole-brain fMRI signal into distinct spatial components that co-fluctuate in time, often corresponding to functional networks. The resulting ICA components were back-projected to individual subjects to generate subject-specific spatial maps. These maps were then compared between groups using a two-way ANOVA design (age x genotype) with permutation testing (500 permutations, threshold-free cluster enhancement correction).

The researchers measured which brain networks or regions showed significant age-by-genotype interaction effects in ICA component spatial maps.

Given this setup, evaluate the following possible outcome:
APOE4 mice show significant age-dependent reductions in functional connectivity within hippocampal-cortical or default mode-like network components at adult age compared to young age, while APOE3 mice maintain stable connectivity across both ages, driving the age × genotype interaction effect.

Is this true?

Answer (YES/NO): NO